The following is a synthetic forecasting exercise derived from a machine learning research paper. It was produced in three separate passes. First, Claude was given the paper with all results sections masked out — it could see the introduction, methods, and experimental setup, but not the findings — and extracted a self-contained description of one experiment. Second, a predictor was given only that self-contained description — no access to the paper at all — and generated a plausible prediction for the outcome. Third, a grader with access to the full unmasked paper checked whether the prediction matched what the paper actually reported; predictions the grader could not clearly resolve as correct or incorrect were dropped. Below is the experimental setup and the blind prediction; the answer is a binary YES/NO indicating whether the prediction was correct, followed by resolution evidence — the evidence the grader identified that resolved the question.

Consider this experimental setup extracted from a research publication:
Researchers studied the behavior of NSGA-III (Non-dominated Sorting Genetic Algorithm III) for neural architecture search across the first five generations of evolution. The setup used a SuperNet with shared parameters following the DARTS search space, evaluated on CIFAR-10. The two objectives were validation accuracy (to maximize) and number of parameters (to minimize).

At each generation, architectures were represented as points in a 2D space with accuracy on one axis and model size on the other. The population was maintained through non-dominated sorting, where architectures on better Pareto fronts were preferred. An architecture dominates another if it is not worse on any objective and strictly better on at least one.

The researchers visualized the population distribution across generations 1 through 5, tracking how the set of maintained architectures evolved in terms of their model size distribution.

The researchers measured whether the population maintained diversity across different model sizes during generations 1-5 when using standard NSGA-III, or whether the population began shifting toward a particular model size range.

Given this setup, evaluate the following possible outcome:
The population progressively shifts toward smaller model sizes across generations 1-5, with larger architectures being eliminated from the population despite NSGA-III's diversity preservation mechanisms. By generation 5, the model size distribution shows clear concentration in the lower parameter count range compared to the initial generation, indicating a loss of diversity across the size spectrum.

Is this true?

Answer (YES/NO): YES